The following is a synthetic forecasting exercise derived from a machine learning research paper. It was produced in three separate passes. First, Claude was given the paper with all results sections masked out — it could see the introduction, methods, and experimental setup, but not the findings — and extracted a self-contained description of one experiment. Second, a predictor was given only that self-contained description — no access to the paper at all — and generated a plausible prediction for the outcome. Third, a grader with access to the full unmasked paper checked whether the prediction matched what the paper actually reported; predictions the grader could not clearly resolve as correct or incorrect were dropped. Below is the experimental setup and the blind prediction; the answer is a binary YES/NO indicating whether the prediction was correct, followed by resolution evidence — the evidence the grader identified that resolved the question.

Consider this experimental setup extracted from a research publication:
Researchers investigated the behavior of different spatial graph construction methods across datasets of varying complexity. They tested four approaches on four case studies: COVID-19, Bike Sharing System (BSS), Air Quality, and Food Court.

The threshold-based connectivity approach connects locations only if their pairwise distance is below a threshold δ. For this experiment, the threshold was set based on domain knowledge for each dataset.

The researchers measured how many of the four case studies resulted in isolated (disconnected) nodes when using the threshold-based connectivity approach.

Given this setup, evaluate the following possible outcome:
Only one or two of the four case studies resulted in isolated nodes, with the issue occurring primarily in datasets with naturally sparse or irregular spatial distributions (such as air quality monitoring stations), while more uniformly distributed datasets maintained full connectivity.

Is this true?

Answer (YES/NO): NO